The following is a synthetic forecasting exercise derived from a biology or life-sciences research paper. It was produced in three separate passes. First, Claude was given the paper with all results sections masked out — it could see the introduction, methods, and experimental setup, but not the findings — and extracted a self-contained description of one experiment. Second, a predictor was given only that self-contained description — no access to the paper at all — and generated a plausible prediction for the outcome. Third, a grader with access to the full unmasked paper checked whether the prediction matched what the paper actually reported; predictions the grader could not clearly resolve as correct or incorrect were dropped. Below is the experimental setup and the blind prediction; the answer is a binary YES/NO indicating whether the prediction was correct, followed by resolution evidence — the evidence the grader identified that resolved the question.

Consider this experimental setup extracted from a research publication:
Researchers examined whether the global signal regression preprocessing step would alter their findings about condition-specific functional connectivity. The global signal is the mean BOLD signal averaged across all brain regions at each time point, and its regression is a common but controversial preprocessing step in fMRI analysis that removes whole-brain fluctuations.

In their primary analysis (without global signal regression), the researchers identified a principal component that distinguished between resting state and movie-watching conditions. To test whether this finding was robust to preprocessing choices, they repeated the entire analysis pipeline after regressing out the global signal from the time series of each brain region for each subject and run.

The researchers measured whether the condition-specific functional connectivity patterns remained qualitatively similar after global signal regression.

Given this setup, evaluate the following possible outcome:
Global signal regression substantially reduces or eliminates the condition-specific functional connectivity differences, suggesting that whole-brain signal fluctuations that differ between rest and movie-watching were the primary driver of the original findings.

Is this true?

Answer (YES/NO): NO